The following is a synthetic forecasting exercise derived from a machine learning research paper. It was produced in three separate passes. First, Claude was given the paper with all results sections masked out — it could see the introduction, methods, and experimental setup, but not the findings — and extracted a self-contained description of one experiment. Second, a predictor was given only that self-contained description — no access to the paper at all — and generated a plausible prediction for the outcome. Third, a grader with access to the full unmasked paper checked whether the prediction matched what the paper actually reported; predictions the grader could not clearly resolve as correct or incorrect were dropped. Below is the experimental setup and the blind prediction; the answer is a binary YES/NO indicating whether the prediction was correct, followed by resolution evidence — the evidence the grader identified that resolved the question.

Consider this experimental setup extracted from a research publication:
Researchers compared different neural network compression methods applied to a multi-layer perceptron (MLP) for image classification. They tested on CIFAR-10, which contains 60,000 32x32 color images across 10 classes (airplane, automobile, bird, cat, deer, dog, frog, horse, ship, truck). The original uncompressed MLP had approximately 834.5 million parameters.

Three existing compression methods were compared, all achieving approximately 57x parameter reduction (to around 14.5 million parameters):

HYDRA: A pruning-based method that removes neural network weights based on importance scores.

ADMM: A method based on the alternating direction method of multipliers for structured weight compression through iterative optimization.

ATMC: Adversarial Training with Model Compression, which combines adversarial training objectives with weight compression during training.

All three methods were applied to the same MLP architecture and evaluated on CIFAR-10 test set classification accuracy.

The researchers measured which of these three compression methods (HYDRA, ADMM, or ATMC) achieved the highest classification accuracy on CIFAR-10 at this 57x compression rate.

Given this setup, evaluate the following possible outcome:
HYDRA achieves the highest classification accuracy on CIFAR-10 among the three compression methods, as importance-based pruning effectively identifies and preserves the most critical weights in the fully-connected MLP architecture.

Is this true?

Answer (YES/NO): NO